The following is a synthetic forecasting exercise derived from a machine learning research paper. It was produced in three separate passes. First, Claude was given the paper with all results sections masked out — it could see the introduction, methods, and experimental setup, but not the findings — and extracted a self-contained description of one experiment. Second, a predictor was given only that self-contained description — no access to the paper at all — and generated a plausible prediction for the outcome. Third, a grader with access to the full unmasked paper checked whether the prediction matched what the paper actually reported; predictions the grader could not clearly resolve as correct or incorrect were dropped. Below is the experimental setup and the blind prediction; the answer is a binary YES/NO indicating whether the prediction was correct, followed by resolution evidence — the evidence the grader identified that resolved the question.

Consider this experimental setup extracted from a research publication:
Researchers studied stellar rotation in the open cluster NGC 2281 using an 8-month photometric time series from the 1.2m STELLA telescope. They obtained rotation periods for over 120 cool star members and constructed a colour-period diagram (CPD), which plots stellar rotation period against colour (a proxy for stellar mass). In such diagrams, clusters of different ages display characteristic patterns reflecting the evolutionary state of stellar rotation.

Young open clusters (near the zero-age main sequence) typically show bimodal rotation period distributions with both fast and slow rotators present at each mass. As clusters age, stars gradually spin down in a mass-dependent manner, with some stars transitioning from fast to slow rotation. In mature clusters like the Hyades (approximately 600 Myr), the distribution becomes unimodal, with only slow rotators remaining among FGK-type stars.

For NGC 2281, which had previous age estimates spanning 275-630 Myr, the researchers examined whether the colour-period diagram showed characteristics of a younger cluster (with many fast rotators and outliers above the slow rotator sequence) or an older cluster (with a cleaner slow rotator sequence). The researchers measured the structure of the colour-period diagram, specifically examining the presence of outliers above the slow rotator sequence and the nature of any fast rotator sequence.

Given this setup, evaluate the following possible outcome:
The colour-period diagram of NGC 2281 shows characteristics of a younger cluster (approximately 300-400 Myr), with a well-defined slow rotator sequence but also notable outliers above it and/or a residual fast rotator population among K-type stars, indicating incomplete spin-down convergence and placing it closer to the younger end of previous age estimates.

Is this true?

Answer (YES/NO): NO